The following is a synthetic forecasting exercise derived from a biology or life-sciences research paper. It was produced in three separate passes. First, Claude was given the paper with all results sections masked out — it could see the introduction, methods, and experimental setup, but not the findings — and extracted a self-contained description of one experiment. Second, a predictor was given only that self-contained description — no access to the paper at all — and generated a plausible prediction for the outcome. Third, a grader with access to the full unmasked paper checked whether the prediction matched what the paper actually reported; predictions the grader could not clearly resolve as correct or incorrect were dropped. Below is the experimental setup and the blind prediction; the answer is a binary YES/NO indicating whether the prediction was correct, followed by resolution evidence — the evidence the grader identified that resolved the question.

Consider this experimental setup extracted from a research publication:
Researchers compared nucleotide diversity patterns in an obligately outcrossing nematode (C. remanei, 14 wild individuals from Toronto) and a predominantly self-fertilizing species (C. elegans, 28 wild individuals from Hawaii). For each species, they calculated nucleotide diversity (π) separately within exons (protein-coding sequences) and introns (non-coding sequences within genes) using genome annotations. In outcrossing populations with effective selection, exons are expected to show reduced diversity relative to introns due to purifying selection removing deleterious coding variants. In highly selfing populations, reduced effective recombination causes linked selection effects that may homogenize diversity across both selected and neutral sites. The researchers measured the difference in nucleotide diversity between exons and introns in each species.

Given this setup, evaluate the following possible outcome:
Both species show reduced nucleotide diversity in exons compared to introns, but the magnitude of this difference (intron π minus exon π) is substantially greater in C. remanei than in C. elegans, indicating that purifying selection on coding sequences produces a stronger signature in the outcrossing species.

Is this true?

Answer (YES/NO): NO